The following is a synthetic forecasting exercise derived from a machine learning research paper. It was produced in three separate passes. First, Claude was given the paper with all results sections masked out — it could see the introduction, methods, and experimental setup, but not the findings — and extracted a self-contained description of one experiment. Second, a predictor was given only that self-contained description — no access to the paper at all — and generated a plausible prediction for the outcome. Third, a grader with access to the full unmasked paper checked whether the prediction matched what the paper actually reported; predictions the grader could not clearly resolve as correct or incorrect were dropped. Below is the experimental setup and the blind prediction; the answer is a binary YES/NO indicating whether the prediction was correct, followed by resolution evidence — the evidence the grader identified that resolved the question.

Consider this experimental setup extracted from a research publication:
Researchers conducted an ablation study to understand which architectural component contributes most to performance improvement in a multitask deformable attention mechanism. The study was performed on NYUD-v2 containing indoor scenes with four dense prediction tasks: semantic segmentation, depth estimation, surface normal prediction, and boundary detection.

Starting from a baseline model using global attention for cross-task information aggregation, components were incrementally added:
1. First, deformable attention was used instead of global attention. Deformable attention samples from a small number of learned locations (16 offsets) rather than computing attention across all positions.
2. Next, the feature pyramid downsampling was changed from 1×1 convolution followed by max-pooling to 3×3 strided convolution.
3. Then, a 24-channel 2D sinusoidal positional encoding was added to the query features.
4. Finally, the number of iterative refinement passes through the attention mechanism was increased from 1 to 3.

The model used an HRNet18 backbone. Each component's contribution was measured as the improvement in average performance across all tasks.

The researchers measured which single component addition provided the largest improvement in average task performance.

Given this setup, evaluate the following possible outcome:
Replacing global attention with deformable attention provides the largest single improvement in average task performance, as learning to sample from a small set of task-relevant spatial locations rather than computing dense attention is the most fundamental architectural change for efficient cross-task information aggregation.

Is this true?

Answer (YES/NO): YES